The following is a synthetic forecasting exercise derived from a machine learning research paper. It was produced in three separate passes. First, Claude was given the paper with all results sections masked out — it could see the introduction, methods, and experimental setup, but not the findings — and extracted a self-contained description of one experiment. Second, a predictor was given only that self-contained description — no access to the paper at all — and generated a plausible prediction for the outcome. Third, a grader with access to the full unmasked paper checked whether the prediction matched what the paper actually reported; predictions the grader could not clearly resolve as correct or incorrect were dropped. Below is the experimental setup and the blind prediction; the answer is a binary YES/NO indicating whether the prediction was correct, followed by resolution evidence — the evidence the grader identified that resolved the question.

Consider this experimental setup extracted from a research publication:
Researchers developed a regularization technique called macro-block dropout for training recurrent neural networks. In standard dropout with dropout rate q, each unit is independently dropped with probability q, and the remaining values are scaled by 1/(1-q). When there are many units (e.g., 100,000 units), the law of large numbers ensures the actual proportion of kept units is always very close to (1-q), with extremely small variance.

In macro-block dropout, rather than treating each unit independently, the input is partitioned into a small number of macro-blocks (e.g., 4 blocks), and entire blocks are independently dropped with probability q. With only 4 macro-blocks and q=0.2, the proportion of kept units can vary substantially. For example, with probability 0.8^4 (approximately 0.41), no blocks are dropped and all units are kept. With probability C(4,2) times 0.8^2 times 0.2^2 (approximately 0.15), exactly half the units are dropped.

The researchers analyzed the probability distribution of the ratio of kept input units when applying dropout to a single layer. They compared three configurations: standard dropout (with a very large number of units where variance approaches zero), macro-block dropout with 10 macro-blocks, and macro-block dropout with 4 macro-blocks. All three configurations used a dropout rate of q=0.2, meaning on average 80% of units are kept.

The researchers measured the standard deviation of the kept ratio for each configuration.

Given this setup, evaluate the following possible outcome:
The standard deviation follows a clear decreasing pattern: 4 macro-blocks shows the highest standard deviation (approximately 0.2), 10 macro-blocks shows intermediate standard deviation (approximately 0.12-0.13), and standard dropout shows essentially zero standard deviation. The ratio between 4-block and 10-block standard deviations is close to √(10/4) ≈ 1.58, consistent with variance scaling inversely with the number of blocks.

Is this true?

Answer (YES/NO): YES